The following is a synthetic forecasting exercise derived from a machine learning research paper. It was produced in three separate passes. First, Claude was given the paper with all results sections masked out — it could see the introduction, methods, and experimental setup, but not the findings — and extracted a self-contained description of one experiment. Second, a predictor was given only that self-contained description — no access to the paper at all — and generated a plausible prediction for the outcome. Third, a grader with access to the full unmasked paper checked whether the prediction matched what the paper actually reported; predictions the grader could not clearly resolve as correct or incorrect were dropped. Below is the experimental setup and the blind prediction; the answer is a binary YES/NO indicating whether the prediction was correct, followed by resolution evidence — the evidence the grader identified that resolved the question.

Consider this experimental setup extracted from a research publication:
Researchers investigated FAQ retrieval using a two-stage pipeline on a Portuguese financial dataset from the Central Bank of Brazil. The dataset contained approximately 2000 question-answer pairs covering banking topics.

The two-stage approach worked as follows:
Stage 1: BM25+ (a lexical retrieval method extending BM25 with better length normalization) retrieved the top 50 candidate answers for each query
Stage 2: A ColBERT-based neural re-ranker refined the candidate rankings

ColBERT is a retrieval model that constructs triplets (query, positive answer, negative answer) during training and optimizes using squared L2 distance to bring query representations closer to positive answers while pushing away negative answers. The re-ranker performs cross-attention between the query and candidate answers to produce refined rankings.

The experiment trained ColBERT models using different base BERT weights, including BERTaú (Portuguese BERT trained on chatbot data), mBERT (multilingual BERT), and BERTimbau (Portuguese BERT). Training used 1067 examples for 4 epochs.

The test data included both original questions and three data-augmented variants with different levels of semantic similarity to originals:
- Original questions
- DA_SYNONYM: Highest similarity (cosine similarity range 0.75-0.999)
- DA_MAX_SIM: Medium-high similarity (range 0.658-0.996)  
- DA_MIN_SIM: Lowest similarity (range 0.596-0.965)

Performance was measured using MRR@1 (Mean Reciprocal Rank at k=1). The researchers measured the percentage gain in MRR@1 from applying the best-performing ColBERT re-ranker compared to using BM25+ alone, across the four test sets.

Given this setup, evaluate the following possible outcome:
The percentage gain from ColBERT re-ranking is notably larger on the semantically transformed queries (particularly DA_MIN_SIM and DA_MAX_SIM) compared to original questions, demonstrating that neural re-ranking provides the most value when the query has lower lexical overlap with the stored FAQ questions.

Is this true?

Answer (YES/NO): YES